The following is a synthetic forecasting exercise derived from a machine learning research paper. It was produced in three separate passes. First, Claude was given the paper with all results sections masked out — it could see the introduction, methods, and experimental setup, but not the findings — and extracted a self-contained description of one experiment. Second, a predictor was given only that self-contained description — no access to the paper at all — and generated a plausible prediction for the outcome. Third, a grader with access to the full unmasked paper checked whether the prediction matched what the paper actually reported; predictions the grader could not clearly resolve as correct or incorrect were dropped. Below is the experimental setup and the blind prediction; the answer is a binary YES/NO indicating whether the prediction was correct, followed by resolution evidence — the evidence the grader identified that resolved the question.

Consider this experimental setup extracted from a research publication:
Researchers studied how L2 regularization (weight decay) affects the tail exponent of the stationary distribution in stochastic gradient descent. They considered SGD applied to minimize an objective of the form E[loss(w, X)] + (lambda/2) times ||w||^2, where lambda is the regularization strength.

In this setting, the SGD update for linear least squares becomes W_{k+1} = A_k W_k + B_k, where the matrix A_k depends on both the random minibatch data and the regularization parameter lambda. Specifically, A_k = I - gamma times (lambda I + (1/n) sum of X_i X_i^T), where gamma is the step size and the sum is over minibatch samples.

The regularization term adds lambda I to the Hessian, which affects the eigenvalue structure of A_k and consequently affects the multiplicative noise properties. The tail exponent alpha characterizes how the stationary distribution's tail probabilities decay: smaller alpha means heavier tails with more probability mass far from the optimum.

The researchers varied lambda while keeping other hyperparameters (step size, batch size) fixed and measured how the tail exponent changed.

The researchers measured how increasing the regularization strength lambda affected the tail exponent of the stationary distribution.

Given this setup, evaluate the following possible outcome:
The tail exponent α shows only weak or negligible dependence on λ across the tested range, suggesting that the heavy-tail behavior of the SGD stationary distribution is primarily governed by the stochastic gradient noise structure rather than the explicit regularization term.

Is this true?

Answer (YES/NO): NO